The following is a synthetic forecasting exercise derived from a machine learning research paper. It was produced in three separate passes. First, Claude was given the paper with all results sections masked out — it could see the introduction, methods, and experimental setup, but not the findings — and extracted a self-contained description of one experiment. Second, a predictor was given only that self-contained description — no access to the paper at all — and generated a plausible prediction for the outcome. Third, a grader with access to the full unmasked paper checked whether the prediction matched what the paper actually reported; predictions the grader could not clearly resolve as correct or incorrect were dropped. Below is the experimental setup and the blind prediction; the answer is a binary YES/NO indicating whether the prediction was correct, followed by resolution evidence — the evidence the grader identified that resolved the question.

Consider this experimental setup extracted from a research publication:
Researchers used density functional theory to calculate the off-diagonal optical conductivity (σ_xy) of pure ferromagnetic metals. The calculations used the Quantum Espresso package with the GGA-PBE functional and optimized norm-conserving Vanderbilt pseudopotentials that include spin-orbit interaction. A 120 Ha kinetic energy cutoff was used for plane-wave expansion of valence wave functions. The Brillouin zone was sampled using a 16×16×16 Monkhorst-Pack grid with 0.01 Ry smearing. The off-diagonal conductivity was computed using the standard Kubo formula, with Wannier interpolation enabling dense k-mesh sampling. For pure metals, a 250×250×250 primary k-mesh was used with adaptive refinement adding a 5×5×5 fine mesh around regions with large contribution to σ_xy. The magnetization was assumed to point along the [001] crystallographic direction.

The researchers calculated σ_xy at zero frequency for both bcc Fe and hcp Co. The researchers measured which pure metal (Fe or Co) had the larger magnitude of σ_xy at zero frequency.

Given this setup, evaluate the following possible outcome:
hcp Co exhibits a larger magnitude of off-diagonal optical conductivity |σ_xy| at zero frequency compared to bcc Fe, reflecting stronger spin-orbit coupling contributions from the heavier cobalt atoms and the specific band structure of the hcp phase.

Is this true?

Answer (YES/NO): NO